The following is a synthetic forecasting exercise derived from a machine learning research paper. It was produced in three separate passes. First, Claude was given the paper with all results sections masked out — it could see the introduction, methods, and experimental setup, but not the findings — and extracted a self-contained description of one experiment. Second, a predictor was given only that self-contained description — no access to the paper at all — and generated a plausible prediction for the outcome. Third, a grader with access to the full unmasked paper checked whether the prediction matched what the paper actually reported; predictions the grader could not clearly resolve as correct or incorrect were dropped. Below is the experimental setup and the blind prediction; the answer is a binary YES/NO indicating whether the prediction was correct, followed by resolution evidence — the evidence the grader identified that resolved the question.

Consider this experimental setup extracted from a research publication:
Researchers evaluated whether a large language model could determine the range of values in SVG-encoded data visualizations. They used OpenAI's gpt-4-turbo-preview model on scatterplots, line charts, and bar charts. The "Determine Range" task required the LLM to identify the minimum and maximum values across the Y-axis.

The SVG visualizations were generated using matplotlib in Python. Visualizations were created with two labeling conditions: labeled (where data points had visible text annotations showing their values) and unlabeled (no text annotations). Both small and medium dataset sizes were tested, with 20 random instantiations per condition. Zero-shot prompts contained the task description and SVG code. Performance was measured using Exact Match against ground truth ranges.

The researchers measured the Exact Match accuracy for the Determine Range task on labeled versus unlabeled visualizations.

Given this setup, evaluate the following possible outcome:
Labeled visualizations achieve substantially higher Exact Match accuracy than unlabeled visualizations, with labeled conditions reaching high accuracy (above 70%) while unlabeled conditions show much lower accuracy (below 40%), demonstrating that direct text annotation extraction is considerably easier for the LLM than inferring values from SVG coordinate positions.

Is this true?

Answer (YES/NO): NO